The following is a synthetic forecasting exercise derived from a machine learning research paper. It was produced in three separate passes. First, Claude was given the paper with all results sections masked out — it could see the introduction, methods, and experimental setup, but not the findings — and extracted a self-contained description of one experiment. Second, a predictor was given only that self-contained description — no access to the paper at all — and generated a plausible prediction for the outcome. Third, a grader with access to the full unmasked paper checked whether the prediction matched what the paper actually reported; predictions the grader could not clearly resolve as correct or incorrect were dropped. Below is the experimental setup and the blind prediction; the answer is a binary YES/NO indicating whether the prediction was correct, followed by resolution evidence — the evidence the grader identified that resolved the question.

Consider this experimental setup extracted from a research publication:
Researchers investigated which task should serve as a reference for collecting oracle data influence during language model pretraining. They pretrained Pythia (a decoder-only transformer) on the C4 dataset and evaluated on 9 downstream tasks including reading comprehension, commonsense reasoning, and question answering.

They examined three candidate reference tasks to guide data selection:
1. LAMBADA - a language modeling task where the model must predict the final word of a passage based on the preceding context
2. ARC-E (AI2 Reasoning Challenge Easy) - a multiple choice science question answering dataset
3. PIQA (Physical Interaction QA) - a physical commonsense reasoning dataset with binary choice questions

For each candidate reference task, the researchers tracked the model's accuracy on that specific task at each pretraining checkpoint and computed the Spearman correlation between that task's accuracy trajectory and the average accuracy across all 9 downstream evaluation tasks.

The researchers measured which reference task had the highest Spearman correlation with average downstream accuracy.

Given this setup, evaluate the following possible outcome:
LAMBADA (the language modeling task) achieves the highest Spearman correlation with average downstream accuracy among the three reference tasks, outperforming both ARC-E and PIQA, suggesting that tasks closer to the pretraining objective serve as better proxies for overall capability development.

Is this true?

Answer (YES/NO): YES